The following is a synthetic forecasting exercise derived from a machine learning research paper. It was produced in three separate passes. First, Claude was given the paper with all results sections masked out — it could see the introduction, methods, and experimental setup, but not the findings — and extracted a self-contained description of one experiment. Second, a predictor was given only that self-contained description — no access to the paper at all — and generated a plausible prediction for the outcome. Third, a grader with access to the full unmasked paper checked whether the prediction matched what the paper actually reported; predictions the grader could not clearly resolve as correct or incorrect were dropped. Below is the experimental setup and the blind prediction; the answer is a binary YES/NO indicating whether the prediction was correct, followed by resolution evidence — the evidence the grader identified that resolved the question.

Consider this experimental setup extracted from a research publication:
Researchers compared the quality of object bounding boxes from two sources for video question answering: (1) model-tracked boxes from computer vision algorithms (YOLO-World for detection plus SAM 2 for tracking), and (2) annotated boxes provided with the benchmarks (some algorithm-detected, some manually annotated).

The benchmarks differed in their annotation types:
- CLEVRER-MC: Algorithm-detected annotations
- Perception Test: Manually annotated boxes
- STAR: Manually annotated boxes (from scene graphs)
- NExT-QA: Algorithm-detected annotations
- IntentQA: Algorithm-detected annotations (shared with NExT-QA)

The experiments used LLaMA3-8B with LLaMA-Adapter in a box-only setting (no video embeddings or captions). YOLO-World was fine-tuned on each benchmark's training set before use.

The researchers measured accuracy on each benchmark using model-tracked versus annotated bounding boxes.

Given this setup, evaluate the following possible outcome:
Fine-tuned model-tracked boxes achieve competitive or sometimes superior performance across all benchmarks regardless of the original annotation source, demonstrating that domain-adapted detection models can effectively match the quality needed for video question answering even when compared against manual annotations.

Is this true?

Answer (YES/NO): NO